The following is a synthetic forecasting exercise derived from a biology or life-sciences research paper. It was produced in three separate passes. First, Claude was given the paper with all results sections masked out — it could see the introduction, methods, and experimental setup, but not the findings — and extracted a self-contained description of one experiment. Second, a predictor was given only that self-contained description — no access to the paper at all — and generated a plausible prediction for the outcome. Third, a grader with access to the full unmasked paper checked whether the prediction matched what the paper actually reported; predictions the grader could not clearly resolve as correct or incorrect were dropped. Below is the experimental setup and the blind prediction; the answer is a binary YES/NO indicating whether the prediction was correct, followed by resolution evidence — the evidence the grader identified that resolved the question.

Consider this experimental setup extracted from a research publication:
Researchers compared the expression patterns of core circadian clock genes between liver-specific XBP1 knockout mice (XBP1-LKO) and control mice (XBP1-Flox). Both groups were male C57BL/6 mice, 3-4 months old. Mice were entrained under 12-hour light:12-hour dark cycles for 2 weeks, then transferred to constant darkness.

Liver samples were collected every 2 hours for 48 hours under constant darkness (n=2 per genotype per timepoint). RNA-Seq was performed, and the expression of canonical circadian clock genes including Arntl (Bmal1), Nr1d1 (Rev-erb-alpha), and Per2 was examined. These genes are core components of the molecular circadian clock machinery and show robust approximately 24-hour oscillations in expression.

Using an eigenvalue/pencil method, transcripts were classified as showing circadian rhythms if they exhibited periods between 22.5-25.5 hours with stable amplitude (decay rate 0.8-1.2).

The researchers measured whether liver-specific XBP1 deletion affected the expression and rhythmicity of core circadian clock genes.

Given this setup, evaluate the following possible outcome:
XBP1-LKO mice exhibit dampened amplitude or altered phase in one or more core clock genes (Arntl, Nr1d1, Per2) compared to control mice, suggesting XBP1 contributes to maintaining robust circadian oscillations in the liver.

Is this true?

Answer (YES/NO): NO